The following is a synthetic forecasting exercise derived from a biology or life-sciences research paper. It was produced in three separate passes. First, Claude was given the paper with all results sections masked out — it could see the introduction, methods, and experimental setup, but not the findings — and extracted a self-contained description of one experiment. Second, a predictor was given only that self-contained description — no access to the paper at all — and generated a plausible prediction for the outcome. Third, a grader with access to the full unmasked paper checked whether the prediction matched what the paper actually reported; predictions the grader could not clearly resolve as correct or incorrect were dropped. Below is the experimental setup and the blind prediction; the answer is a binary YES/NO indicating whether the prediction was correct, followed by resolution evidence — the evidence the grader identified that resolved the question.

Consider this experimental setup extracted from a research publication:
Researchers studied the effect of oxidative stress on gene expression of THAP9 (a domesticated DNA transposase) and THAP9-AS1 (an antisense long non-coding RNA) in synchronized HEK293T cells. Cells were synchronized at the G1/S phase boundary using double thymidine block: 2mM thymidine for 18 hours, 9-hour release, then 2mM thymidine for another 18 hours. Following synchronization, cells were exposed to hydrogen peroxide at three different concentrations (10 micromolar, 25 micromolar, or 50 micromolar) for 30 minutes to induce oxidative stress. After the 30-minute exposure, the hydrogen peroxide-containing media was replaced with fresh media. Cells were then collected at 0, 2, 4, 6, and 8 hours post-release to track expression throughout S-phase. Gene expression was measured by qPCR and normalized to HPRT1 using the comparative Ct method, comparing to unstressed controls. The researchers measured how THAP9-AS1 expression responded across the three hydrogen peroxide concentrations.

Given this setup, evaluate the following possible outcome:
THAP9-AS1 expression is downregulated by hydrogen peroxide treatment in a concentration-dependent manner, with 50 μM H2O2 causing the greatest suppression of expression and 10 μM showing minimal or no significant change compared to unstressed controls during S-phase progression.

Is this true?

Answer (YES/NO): NO